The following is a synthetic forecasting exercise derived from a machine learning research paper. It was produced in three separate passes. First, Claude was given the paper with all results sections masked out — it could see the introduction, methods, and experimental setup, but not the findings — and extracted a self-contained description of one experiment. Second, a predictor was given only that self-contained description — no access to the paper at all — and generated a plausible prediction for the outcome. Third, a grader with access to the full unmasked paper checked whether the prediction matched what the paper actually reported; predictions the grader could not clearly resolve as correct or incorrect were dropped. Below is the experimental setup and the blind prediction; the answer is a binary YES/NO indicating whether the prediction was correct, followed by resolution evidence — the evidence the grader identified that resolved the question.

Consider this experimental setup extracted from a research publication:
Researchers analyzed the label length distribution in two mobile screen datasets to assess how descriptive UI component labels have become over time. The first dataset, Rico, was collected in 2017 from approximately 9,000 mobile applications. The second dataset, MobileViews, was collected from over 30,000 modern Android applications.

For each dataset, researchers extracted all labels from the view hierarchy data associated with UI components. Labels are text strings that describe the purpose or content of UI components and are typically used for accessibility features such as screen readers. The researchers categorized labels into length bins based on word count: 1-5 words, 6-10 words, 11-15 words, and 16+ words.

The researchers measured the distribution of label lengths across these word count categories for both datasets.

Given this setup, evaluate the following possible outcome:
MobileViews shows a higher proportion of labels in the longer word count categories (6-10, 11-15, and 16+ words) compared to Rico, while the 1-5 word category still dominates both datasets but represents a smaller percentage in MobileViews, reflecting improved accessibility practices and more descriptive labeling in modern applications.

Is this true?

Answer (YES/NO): YES